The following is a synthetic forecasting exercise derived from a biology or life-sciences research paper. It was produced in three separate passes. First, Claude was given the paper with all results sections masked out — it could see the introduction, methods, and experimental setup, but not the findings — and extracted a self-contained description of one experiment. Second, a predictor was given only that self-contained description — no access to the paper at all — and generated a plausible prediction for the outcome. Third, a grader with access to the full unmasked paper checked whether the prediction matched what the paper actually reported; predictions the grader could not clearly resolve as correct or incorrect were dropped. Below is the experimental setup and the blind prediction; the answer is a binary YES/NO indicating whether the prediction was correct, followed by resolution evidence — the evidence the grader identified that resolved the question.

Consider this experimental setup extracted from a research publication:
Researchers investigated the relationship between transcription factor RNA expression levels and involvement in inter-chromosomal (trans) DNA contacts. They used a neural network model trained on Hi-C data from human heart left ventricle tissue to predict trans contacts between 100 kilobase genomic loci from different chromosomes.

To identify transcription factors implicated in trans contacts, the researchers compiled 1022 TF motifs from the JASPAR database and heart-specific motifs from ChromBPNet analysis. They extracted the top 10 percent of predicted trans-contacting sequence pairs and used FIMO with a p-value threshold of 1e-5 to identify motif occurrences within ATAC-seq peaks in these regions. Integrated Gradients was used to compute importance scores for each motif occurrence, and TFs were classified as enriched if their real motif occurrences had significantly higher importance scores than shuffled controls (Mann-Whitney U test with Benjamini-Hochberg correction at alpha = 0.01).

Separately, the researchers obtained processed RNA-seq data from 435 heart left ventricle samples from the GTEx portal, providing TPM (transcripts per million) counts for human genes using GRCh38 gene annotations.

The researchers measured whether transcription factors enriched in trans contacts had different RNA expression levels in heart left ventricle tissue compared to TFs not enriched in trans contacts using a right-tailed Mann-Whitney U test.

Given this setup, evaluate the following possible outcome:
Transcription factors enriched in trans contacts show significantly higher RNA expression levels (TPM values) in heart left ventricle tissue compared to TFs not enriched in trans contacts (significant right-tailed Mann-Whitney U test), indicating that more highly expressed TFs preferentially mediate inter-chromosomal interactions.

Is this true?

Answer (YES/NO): YES